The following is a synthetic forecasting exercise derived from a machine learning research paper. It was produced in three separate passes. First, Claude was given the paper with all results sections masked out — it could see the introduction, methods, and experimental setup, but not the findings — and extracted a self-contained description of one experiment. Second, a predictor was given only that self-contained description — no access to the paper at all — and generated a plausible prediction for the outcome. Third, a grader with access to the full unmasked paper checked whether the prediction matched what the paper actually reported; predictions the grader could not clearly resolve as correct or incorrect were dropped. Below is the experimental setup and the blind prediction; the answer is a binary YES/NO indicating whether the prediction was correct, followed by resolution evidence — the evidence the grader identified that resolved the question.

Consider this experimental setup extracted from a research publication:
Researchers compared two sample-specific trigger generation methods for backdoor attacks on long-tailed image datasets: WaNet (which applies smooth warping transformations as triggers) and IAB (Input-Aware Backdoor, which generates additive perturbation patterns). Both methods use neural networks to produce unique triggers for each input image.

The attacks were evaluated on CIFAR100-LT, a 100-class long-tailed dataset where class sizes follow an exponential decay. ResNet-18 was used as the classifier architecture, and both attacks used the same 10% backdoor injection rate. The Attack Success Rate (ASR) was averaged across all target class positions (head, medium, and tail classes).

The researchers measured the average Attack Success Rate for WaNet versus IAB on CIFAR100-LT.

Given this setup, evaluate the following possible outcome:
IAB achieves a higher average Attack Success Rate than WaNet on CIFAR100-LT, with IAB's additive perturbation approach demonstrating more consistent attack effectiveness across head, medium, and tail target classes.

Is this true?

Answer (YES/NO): YES